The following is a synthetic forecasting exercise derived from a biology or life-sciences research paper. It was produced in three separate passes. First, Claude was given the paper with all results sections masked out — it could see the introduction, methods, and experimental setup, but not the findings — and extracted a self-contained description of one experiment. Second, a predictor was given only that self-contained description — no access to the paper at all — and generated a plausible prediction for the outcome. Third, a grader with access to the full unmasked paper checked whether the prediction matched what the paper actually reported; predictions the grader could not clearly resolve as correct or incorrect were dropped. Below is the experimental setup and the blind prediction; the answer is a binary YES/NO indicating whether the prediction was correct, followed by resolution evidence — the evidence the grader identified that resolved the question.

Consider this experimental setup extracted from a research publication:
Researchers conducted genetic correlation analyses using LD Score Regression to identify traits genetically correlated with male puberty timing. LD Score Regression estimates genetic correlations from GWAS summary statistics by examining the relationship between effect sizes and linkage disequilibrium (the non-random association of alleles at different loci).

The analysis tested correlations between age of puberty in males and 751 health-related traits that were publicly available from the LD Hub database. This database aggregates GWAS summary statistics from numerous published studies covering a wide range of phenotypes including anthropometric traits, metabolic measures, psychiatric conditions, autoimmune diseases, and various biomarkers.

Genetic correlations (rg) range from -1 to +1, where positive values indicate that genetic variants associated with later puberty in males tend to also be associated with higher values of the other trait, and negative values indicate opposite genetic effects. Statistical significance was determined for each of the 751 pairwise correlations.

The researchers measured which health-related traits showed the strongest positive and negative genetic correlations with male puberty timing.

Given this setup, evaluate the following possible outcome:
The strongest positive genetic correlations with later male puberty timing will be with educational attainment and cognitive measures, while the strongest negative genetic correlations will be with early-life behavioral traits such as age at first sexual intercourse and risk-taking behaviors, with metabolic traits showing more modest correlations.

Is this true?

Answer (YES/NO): NO